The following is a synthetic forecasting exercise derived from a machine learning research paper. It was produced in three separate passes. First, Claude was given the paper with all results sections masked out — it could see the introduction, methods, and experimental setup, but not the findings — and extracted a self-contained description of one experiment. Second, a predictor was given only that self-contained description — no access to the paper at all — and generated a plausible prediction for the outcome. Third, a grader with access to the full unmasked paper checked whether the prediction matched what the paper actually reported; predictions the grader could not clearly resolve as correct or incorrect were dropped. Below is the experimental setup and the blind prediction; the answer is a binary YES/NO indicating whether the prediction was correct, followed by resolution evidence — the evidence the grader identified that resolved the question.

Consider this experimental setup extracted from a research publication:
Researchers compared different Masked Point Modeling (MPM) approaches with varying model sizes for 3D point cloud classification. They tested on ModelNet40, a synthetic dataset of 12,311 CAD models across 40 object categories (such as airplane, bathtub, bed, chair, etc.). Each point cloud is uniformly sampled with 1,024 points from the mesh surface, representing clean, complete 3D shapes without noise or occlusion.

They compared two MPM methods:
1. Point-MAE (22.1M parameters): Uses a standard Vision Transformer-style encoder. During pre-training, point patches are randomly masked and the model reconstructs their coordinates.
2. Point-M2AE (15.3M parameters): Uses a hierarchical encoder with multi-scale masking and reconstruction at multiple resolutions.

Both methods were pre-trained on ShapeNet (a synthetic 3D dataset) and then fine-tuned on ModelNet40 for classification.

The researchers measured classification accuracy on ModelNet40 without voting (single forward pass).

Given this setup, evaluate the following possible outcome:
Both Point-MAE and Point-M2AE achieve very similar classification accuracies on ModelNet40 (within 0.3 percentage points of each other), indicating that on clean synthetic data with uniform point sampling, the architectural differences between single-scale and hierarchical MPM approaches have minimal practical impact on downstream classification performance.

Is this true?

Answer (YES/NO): YES